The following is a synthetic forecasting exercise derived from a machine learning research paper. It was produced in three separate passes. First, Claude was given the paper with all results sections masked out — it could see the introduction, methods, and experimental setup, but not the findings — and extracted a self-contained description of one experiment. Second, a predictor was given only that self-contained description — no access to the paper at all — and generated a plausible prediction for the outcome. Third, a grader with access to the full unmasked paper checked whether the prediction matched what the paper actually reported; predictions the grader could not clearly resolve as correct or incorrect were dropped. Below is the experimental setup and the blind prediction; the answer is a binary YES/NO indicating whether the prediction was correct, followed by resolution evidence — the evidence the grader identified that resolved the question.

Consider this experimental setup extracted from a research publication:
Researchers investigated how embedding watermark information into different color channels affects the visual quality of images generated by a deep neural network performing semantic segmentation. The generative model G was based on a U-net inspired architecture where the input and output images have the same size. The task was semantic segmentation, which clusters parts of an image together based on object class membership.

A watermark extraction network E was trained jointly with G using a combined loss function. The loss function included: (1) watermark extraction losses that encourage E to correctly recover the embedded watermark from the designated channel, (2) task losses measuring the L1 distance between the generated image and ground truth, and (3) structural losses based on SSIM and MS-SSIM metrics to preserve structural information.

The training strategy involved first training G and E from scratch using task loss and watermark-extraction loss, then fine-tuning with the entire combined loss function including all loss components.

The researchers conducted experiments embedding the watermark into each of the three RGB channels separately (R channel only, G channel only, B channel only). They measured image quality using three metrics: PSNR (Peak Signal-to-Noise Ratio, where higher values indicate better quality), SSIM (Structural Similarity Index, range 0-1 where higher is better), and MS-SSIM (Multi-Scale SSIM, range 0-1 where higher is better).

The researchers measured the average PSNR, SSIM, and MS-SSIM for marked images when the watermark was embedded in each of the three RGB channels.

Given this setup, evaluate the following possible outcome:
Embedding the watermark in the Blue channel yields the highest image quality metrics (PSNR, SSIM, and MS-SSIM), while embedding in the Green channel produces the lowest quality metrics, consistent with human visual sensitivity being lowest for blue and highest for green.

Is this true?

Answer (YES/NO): NO